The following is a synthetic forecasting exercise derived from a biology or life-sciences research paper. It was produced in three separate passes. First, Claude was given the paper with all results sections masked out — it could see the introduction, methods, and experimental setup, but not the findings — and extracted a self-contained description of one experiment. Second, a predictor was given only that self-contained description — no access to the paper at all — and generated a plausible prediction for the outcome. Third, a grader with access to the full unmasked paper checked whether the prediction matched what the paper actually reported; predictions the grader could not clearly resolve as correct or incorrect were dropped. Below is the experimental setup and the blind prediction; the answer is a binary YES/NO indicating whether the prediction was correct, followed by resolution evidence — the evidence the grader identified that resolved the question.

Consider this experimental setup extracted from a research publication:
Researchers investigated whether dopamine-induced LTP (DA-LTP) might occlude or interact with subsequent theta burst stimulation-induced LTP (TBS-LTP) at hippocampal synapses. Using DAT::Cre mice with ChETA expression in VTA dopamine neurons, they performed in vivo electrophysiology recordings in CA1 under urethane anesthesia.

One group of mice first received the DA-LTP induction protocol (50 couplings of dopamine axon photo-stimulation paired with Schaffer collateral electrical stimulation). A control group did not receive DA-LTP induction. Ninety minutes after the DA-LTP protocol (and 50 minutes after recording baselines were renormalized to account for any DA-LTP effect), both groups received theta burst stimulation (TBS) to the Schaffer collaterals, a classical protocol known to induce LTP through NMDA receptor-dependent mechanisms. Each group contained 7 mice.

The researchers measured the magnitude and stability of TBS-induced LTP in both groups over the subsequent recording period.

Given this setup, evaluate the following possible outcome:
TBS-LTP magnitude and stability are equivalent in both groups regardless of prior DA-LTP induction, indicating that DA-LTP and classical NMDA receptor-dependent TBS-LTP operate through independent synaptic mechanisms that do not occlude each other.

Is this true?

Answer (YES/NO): NO